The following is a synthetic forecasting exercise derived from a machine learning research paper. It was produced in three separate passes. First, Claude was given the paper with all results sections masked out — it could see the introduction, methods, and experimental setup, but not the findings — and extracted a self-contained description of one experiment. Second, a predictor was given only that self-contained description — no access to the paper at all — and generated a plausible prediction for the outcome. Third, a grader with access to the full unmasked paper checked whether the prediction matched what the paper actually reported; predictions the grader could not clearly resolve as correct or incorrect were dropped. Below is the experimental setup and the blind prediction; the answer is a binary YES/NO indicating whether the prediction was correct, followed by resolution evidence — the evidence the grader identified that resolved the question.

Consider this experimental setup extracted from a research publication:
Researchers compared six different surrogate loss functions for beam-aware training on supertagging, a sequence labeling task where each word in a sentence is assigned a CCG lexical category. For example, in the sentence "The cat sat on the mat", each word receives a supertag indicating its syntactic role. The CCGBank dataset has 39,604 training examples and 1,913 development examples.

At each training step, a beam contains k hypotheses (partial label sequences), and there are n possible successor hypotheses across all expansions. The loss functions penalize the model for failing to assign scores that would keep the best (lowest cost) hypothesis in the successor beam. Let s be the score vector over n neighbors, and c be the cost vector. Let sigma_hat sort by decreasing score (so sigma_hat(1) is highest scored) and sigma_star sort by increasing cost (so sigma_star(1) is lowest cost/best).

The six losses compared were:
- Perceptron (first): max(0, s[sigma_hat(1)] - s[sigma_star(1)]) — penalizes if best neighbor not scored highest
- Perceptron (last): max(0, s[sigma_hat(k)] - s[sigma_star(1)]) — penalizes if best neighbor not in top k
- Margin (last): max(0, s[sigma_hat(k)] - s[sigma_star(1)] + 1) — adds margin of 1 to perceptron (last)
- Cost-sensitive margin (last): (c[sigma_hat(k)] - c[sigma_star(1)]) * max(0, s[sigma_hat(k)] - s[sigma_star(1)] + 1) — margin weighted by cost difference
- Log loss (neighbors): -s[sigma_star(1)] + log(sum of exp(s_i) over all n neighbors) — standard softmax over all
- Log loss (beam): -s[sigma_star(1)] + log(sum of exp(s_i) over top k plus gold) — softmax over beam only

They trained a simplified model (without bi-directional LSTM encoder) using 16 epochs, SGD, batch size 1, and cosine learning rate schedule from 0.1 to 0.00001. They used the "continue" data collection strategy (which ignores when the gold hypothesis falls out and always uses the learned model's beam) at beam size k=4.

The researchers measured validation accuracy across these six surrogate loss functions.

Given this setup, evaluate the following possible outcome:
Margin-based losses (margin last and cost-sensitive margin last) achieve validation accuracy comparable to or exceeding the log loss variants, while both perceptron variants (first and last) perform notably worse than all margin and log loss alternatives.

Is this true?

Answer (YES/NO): YES